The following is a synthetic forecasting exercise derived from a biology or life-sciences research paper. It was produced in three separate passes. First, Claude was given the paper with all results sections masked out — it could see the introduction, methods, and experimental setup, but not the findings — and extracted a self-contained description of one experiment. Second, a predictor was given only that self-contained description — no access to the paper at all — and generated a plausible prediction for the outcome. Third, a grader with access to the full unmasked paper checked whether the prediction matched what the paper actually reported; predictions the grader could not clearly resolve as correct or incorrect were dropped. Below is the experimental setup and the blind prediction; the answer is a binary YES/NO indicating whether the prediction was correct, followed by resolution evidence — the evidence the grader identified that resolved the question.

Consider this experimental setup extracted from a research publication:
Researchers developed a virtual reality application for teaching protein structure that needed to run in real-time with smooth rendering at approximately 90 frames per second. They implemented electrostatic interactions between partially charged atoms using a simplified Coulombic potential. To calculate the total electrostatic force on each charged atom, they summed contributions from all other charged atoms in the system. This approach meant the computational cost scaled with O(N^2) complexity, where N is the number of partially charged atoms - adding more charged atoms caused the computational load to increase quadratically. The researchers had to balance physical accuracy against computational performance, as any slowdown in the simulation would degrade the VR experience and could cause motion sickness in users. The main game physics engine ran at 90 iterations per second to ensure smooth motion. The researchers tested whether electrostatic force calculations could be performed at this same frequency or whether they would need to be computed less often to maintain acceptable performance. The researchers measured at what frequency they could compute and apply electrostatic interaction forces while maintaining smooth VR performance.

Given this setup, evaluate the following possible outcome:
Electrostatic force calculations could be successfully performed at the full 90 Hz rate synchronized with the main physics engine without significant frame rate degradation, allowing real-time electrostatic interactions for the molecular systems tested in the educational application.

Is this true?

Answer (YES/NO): NO